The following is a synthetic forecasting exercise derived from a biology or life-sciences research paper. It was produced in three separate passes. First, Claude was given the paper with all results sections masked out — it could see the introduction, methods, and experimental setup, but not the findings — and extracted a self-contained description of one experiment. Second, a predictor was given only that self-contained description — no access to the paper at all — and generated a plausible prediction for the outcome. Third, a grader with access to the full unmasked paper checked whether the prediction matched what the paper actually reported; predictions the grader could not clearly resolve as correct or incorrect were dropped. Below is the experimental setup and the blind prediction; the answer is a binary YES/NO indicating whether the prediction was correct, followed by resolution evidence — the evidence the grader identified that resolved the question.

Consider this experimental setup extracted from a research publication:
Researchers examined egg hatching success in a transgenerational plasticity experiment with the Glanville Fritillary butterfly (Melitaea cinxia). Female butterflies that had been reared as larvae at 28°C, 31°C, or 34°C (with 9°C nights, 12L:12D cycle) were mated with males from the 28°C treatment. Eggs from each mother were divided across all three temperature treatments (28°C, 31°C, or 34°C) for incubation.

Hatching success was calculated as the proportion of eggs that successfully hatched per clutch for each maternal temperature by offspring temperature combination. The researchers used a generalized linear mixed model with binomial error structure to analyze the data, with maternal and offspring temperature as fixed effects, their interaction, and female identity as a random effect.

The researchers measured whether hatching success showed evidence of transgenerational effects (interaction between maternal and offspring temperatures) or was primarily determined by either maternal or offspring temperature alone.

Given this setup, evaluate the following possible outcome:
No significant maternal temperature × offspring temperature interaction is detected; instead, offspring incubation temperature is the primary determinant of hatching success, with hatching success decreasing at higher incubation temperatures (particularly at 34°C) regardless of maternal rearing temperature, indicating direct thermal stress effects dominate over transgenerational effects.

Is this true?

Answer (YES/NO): NO